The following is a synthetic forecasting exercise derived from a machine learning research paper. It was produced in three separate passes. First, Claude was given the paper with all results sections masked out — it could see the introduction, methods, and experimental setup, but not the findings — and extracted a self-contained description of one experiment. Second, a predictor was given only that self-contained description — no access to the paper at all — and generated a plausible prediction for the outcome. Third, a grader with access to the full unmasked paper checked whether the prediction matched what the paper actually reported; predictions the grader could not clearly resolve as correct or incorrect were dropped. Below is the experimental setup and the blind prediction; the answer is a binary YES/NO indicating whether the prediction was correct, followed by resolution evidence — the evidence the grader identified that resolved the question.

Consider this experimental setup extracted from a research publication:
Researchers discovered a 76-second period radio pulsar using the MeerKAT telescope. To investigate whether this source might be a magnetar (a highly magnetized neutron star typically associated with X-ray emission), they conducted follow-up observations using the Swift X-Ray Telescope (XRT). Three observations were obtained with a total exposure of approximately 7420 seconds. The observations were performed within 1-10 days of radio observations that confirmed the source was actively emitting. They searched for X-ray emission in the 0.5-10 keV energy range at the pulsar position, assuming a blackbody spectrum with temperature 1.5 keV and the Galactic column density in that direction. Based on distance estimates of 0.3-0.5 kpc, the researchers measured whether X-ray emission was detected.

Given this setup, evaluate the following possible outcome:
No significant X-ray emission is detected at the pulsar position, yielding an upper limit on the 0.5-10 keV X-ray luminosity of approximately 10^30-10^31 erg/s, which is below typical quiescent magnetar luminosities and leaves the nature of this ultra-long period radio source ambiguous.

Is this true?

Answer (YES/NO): YES